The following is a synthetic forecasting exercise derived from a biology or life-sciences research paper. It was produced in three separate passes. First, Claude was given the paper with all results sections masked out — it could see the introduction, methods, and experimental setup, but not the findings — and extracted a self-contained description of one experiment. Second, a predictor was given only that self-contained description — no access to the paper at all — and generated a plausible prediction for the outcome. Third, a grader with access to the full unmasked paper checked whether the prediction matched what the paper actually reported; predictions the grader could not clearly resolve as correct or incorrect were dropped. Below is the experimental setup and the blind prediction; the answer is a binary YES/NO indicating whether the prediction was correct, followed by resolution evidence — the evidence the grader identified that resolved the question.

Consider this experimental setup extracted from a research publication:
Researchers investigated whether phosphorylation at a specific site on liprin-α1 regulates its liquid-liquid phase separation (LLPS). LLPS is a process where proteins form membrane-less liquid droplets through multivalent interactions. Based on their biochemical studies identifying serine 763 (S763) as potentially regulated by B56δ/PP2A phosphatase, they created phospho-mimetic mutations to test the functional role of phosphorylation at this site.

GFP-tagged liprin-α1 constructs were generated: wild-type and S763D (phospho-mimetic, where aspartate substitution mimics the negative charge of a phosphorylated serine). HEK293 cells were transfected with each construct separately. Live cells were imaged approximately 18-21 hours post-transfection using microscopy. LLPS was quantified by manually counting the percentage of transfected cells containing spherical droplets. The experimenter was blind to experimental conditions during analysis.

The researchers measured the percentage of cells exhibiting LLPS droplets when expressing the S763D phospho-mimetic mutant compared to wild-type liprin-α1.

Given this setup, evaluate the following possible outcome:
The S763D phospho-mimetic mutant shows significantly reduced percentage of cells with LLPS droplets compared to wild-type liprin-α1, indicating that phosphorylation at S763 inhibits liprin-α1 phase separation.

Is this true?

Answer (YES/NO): NO